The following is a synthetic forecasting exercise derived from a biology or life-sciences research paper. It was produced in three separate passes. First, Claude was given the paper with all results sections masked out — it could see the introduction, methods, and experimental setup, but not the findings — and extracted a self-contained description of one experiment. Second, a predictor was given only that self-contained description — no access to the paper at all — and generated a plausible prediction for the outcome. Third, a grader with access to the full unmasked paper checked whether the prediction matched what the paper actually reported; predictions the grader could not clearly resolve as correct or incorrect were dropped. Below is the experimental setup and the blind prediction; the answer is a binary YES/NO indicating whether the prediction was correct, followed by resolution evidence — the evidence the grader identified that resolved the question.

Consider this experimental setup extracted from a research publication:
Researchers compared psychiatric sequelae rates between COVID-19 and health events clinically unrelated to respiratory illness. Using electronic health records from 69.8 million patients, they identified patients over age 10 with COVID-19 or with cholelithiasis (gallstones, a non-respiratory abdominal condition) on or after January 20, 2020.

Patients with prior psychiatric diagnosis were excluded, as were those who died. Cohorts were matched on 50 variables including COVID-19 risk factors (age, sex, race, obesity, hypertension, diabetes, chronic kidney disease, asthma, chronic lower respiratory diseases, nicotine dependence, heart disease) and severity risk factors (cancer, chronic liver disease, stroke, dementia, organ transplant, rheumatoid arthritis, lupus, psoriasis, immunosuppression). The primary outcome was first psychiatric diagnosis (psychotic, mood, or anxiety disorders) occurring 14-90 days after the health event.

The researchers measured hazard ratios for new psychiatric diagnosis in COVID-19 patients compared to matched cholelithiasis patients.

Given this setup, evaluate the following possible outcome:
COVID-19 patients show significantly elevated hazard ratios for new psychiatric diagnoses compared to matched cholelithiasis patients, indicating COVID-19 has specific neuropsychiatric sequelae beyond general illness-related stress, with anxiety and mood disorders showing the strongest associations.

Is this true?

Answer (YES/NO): NO